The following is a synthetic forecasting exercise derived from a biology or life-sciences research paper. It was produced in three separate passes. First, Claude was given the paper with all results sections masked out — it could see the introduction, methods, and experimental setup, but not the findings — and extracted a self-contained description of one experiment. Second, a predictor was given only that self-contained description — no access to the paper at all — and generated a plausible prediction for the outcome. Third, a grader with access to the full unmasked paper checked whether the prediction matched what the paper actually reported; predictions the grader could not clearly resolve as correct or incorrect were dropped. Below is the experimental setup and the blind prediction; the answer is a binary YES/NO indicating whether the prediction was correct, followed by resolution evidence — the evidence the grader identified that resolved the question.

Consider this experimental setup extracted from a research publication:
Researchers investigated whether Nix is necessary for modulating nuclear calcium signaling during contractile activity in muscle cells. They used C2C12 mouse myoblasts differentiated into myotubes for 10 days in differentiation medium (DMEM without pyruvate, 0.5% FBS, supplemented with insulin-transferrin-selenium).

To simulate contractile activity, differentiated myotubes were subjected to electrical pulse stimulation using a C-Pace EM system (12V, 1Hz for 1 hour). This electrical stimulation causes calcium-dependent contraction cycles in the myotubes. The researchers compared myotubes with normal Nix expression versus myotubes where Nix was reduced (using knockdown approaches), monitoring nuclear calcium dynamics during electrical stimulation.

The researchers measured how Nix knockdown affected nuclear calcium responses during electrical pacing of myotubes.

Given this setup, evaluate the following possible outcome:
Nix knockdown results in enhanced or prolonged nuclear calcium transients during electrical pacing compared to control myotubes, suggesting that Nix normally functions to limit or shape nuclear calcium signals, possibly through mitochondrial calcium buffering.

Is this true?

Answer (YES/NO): NO